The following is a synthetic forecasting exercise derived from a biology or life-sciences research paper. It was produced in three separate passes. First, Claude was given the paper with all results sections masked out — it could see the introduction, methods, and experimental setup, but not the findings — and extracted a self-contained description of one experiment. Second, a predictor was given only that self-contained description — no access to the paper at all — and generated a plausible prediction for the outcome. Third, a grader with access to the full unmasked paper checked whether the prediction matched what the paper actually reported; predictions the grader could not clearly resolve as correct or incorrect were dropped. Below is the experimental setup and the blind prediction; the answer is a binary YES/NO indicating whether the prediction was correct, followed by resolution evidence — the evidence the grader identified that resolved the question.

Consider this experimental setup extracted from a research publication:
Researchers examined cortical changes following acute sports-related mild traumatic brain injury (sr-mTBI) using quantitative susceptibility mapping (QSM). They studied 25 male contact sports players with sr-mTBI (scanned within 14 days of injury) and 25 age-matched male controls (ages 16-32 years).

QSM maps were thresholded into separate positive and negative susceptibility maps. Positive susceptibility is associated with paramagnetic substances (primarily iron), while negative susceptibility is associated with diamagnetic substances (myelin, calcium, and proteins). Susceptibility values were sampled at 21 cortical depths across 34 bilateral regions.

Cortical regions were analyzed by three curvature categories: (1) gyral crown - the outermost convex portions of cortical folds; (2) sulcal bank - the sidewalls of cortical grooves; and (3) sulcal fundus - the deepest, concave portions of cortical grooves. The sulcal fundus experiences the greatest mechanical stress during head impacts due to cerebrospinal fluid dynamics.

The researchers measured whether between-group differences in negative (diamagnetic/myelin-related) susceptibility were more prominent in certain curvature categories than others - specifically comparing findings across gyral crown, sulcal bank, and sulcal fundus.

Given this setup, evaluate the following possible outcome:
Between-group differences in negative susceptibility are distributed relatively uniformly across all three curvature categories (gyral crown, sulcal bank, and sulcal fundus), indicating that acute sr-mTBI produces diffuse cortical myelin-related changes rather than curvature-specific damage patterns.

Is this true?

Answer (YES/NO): NO